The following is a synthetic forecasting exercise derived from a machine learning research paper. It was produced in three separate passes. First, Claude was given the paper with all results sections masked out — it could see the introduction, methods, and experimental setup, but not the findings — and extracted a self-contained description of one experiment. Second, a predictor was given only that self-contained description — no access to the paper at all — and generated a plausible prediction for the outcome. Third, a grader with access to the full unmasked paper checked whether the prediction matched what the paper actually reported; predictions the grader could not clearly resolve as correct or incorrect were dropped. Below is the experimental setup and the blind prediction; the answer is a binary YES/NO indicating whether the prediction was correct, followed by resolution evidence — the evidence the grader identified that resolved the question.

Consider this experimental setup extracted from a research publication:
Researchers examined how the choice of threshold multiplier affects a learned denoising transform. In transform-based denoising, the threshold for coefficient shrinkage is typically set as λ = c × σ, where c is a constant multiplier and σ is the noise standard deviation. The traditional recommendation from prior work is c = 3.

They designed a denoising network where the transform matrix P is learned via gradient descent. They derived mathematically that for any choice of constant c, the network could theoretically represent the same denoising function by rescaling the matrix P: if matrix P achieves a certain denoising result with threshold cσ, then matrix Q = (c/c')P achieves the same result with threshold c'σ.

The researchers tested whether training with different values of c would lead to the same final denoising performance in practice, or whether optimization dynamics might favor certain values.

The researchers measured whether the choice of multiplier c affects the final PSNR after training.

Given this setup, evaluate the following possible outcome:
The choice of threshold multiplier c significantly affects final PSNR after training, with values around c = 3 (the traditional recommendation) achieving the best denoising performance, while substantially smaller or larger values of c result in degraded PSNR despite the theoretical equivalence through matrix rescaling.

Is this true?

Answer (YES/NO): NO